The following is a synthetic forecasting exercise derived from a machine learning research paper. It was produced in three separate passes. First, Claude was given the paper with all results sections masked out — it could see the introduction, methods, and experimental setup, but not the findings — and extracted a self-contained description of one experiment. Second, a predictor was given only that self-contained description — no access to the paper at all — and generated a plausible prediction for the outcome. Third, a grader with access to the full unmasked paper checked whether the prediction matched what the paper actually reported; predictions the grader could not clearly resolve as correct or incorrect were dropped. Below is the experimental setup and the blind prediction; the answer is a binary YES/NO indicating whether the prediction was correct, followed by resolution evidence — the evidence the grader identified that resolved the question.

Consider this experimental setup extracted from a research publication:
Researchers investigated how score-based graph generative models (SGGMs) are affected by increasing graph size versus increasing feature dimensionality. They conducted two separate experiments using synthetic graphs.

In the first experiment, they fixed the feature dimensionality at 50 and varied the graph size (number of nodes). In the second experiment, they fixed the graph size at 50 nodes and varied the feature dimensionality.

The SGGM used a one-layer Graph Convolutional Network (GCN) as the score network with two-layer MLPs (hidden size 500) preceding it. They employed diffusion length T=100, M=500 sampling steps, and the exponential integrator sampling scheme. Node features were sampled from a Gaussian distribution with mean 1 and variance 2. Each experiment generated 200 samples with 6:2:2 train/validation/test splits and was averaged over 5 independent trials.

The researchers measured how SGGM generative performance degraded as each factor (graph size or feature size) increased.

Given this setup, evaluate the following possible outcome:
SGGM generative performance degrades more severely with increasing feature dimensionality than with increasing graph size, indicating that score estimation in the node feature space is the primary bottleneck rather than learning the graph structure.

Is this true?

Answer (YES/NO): NO